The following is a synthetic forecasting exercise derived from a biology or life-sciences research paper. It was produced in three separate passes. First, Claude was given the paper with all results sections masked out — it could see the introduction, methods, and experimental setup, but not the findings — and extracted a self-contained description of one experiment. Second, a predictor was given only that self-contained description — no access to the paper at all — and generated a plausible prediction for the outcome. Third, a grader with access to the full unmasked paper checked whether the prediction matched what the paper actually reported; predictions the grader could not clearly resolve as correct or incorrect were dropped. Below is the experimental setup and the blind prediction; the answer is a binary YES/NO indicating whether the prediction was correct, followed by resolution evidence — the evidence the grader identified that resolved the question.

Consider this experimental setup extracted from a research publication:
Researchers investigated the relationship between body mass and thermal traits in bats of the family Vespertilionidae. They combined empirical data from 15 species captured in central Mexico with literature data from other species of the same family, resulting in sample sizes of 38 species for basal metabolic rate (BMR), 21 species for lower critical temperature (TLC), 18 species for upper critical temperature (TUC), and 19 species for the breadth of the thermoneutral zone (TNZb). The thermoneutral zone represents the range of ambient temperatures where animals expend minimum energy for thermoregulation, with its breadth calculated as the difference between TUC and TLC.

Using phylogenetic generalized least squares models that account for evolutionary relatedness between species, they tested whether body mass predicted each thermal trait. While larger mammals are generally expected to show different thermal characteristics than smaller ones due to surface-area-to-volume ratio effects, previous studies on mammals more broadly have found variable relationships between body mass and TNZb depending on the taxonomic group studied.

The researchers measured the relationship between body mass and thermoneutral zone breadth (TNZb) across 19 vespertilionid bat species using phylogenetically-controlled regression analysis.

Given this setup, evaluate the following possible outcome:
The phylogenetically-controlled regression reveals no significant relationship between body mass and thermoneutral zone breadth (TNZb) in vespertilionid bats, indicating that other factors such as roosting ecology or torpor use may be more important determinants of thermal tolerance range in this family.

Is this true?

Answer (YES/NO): YES